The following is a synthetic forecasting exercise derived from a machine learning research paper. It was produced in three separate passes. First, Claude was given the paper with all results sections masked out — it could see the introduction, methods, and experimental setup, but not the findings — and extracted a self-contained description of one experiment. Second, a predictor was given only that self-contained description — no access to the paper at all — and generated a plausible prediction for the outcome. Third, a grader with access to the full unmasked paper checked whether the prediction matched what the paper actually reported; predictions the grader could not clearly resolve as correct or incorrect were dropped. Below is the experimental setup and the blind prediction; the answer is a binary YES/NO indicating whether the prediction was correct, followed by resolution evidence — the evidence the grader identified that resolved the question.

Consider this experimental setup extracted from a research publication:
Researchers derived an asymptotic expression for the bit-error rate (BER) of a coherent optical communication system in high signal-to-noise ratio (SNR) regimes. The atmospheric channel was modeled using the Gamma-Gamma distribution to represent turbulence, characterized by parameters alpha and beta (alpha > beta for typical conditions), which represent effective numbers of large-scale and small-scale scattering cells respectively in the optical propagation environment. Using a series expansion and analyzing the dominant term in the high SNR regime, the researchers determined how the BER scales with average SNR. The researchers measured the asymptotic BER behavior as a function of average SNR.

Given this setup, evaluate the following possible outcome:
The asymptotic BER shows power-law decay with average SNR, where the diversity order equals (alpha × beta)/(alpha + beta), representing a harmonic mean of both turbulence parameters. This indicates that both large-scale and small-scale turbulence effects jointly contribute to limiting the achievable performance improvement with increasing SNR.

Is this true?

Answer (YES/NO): NO